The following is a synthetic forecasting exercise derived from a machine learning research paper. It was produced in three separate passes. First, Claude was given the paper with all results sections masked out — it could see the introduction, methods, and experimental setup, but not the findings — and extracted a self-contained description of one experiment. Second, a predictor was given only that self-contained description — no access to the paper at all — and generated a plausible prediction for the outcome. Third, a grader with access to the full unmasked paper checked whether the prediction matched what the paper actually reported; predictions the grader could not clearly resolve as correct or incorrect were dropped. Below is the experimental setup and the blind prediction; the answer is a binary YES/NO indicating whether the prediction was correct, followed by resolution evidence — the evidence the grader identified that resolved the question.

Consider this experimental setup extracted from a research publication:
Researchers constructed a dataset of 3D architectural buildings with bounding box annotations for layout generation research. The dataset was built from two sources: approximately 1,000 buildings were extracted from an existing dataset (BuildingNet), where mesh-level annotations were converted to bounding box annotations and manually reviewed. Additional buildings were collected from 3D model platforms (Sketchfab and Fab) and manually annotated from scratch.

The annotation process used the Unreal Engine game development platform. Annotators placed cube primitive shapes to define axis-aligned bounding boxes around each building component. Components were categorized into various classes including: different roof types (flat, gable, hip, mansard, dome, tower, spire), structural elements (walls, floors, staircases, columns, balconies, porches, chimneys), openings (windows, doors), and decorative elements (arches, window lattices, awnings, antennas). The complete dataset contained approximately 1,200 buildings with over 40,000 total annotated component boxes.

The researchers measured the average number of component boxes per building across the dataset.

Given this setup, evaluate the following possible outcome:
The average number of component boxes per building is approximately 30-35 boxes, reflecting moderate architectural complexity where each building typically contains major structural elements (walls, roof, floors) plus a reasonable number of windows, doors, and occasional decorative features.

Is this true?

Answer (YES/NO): YES